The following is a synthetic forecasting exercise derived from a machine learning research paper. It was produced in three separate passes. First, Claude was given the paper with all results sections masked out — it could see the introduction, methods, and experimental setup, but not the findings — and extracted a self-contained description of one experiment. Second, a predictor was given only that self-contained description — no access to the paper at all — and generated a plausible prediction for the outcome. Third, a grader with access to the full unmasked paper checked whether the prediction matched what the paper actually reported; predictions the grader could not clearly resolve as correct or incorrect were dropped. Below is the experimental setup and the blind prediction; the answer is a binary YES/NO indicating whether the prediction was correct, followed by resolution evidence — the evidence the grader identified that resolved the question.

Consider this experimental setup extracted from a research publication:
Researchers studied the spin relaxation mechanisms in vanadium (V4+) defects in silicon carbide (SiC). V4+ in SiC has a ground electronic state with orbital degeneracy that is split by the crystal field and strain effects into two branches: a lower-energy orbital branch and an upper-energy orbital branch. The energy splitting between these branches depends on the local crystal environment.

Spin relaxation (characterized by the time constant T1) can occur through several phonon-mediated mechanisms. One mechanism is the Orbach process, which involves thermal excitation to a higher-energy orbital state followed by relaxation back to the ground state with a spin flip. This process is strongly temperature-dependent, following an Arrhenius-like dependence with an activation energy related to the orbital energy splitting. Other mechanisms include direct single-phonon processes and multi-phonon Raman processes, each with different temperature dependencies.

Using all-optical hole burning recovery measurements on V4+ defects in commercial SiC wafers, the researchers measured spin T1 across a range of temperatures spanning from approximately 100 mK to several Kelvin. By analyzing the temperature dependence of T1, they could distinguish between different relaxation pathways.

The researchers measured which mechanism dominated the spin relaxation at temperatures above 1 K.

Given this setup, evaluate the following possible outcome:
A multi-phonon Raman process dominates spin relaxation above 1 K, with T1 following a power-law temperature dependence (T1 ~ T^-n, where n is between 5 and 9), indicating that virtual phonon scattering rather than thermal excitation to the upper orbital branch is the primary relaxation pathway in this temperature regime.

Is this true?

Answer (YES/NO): NO